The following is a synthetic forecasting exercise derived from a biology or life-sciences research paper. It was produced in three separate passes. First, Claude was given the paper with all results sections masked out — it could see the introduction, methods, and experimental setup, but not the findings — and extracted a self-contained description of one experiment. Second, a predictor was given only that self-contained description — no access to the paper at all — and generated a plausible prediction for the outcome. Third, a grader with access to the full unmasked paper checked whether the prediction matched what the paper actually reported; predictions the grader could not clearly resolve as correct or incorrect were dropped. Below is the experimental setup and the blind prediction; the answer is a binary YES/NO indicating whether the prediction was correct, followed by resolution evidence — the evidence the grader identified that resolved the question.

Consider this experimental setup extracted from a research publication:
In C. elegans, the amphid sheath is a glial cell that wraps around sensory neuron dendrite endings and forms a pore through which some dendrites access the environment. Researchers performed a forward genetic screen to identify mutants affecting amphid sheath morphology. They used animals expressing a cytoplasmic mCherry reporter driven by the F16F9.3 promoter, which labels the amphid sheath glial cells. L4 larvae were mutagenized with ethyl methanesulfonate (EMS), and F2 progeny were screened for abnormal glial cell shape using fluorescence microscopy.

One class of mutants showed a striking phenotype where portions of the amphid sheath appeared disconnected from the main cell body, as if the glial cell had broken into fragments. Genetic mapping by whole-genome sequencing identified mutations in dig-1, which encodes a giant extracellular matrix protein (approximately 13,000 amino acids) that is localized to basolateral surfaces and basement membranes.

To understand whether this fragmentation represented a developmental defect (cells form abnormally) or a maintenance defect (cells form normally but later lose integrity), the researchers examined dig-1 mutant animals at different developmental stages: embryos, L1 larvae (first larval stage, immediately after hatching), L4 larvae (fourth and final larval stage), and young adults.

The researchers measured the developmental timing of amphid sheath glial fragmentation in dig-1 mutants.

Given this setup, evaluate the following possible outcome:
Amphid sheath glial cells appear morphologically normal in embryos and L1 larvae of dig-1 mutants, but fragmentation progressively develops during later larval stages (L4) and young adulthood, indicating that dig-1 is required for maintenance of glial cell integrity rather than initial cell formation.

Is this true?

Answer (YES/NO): YES